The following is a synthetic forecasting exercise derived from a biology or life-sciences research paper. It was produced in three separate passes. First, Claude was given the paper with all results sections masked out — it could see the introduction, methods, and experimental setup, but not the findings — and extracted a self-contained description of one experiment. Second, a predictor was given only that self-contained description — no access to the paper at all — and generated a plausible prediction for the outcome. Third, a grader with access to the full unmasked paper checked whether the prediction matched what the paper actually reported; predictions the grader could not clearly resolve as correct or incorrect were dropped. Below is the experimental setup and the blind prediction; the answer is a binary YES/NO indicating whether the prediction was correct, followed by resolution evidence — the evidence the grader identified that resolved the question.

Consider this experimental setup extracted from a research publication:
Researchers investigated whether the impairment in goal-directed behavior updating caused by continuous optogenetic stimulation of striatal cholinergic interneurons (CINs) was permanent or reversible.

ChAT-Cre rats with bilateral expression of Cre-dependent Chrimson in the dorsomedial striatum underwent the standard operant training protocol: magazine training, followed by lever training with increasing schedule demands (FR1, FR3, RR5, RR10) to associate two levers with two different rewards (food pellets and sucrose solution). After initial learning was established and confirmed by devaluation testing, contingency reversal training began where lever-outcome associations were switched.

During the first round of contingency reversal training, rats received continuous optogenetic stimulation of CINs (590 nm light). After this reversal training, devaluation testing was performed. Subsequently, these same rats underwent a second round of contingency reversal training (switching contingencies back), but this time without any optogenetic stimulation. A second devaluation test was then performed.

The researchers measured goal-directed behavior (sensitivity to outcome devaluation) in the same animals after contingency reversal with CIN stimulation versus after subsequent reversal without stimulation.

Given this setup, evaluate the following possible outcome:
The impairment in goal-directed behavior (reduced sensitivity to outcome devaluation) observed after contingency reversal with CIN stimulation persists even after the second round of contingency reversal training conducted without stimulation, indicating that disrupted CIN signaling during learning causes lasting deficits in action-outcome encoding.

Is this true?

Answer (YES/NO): NO